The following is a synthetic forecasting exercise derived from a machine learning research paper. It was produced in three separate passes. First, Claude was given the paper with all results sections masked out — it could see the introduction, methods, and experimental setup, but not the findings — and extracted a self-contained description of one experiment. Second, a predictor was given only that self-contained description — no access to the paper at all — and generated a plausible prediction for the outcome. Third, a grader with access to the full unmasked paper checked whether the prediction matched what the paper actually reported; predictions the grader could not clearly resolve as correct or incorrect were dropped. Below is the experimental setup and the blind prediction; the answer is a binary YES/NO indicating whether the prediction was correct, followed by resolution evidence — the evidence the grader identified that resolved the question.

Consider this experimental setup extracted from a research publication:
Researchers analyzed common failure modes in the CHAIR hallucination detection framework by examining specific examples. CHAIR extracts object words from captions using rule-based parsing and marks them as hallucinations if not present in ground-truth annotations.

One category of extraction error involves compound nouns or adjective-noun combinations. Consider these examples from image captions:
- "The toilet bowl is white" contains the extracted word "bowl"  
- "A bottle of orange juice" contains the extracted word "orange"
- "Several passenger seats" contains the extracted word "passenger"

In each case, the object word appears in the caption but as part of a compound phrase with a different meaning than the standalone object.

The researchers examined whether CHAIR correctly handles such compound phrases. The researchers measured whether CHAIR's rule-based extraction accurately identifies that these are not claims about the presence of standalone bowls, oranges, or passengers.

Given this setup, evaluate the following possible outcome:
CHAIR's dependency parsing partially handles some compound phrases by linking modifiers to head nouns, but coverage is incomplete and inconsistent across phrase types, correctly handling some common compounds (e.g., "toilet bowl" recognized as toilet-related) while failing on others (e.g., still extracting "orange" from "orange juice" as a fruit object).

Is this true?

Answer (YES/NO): NO